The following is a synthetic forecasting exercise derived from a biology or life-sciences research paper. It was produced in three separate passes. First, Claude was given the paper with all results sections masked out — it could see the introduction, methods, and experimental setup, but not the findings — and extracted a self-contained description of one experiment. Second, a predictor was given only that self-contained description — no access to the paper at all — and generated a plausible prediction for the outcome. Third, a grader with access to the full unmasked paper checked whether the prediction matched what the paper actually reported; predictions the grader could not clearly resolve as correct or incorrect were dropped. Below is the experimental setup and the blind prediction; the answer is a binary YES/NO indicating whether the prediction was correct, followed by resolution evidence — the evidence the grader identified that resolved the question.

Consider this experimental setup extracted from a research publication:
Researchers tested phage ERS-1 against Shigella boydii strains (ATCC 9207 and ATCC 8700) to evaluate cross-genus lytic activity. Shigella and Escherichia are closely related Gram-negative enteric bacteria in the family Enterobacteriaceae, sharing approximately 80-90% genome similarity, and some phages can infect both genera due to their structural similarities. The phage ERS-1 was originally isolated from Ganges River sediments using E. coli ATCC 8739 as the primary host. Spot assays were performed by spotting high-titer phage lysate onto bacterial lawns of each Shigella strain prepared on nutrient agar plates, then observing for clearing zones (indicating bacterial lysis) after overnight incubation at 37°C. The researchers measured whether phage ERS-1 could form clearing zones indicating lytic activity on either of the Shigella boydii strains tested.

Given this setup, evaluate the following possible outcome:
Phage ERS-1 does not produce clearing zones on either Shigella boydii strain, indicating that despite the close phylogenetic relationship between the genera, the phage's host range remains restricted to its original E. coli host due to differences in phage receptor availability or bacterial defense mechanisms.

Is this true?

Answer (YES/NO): NO